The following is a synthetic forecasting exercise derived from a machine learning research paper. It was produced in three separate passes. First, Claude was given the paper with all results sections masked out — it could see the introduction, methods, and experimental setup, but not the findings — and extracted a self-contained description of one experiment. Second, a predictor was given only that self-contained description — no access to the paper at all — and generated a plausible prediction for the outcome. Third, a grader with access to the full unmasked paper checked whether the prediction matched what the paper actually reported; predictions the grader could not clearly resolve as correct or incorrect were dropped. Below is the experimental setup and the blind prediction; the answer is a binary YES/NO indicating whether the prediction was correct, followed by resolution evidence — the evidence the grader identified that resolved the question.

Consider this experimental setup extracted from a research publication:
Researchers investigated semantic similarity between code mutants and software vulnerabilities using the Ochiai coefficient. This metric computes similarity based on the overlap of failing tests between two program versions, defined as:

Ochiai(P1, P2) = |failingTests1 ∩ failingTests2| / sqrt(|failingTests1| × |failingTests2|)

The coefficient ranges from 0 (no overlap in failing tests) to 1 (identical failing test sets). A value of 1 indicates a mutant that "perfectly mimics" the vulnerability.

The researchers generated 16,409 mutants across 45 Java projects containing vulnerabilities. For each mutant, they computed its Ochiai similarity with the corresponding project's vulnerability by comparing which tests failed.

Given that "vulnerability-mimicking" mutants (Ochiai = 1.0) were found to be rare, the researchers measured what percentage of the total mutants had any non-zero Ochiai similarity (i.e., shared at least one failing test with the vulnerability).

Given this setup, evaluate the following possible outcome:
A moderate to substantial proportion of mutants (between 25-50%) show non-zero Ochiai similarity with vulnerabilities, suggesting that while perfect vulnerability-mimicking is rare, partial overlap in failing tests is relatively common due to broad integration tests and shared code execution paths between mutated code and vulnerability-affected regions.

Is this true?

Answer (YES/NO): NO